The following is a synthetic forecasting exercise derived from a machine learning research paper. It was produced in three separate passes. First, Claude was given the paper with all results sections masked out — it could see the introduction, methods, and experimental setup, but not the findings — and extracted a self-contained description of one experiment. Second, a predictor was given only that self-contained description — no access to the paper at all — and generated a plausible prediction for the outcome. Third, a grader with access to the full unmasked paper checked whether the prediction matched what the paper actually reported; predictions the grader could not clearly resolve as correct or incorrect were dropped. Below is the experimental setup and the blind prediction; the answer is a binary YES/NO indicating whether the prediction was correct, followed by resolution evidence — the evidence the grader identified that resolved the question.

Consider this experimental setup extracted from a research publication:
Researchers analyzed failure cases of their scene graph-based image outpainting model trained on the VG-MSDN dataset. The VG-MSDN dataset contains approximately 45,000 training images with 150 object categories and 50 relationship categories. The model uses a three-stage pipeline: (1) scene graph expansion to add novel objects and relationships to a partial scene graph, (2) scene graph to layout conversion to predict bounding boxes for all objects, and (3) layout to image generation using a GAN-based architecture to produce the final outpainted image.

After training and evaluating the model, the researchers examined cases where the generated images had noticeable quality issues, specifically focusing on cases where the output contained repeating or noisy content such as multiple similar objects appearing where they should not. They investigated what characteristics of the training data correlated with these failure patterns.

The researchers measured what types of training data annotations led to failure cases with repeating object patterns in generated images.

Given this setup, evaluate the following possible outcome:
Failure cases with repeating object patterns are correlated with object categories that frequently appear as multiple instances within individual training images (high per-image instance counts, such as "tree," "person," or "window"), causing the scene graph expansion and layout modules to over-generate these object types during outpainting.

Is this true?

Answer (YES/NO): YES